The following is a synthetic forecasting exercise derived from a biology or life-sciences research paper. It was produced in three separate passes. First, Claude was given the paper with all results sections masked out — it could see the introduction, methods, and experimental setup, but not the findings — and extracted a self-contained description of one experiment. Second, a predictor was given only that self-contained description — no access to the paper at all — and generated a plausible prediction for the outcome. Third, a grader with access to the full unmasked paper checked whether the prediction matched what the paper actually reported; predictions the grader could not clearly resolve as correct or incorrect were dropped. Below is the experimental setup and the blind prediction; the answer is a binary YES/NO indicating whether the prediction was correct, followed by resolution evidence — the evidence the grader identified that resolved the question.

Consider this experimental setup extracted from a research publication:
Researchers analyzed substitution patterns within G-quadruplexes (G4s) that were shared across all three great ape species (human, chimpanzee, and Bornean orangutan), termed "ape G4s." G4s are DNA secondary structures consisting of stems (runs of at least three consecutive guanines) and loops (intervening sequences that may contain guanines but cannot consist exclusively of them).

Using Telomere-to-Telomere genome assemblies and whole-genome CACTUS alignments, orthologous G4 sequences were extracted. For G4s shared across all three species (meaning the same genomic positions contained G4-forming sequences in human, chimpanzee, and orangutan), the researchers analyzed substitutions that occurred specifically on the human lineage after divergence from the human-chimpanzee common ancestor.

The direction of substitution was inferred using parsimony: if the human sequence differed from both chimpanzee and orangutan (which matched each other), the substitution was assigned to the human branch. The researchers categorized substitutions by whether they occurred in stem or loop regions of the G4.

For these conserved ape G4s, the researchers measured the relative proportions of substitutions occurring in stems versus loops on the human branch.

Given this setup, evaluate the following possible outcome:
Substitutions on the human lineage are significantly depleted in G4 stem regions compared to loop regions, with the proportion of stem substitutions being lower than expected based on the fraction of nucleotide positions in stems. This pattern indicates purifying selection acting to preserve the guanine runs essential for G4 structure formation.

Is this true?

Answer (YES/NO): YES